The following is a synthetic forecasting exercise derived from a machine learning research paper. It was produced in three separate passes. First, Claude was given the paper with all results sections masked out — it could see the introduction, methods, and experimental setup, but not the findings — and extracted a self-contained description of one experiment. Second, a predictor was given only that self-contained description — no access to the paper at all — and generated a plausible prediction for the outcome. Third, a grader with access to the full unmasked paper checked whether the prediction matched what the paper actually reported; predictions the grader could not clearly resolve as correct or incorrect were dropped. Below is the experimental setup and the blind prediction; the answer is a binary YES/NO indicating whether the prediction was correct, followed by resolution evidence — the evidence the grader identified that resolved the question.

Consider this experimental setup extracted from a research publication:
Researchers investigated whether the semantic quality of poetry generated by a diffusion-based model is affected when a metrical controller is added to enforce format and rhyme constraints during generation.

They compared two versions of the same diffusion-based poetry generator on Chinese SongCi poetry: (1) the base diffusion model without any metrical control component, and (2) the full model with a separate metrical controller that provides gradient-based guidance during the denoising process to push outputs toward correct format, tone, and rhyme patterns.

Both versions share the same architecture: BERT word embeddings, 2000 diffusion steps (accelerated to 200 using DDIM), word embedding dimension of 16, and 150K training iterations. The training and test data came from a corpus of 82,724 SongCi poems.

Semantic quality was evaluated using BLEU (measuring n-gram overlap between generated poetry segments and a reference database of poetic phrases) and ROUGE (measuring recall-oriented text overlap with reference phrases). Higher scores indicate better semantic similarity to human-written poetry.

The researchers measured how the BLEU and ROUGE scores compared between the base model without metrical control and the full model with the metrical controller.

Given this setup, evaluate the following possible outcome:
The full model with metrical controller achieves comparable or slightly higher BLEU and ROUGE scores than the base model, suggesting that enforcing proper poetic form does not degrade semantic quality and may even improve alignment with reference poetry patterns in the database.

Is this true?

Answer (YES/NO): YES